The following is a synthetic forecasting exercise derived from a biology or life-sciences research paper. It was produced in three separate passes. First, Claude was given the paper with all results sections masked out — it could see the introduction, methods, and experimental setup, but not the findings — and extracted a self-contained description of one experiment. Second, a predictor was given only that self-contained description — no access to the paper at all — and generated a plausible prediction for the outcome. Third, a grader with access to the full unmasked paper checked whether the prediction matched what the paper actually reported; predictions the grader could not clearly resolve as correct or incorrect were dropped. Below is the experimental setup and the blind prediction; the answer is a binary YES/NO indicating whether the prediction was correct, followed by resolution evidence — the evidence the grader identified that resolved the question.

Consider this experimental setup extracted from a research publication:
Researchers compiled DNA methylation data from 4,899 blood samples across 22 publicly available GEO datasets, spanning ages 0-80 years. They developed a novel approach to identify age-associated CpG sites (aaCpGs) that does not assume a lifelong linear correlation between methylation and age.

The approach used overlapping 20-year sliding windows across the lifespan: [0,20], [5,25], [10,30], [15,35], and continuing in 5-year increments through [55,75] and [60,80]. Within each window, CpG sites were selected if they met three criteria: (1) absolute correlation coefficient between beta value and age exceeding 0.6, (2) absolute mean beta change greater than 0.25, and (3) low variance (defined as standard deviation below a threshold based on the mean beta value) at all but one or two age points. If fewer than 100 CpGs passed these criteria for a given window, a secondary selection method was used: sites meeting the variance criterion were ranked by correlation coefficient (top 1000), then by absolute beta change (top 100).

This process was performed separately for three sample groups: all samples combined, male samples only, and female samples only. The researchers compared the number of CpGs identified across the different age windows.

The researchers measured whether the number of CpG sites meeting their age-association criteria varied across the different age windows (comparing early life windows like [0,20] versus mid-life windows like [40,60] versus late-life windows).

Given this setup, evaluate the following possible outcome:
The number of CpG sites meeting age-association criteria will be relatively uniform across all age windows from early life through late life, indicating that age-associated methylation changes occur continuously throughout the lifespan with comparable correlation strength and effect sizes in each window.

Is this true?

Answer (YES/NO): NO